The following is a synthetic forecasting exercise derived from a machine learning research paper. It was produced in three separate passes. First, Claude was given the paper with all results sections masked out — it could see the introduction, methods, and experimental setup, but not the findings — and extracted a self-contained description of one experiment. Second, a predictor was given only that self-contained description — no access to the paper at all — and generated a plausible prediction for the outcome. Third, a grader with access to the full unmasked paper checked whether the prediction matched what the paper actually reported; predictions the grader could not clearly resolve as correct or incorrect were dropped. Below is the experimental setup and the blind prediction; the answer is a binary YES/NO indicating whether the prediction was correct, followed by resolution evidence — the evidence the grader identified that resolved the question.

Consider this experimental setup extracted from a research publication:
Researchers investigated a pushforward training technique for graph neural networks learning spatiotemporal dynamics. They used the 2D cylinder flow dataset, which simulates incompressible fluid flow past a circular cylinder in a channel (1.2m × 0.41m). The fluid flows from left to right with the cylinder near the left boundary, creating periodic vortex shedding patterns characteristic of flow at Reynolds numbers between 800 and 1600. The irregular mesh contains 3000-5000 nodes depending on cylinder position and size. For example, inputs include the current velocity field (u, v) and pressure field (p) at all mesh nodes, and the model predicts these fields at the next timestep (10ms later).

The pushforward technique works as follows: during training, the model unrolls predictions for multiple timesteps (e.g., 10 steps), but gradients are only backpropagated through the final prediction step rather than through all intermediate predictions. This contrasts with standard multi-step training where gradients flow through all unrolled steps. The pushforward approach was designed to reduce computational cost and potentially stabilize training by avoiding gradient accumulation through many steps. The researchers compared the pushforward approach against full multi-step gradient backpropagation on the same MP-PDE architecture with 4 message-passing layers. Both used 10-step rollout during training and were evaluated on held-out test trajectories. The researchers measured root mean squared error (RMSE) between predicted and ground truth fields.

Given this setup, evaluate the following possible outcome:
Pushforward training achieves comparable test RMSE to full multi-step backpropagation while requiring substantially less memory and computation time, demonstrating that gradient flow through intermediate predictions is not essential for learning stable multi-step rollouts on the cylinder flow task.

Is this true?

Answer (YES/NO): NO